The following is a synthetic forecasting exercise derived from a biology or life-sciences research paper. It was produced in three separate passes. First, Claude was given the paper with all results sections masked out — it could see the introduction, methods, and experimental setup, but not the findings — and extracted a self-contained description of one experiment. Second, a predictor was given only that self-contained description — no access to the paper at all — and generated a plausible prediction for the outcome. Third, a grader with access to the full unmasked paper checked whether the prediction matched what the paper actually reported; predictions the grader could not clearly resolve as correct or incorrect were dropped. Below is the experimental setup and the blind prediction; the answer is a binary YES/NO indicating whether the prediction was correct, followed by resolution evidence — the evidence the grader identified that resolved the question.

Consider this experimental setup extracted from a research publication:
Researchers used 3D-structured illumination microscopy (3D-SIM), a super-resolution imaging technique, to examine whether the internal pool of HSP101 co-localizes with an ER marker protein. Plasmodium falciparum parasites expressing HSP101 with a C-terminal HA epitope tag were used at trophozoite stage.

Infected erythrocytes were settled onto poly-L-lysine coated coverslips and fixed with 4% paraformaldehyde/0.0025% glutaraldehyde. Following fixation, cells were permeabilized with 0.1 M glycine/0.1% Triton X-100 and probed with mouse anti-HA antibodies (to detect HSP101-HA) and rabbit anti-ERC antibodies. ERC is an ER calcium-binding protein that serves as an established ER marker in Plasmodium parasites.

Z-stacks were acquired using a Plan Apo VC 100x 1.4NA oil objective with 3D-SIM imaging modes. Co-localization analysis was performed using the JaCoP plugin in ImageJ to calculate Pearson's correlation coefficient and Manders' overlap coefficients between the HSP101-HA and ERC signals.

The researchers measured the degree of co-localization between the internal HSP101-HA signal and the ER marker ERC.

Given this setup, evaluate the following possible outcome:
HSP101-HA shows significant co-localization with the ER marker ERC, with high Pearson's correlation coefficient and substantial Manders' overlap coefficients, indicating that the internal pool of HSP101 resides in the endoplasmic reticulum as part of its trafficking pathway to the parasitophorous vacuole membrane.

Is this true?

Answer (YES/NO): YES